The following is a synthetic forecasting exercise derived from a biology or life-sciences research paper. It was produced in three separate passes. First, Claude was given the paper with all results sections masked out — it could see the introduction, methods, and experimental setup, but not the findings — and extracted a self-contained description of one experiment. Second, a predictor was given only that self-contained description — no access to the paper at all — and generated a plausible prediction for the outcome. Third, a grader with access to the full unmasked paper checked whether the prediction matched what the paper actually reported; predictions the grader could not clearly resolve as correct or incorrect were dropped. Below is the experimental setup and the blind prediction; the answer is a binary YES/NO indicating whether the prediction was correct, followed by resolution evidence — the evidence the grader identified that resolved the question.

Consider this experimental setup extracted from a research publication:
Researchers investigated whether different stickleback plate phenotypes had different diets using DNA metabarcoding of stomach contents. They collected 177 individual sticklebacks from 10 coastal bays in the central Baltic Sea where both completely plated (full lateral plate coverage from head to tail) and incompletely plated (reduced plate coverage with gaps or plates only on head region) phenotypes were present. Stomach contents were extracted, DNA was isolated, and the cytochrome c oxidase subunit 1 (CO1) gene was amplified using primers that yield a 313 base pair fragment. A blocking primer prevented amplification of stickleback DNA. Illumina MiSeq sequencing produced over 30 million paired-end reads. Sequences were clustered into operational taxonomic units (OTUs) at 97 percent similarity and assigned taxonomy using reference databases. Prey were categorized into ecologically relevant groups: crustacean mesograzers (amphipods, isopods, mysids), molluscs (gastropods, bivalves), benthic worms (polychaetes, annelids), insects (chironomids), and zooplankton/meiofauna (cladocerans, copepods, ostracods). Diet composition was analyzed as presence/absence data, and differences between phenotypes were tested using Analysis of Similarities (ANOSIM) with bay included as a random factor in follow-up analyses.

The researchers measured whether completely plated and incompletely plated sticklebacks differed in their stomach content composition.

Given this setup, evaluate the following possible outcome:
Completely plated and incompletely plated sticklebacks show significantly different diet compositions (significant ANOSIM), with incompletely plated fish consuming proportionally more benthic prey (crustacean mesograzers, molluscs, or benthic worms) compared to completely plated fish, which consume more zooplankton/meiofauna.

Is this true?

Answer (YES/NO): NO